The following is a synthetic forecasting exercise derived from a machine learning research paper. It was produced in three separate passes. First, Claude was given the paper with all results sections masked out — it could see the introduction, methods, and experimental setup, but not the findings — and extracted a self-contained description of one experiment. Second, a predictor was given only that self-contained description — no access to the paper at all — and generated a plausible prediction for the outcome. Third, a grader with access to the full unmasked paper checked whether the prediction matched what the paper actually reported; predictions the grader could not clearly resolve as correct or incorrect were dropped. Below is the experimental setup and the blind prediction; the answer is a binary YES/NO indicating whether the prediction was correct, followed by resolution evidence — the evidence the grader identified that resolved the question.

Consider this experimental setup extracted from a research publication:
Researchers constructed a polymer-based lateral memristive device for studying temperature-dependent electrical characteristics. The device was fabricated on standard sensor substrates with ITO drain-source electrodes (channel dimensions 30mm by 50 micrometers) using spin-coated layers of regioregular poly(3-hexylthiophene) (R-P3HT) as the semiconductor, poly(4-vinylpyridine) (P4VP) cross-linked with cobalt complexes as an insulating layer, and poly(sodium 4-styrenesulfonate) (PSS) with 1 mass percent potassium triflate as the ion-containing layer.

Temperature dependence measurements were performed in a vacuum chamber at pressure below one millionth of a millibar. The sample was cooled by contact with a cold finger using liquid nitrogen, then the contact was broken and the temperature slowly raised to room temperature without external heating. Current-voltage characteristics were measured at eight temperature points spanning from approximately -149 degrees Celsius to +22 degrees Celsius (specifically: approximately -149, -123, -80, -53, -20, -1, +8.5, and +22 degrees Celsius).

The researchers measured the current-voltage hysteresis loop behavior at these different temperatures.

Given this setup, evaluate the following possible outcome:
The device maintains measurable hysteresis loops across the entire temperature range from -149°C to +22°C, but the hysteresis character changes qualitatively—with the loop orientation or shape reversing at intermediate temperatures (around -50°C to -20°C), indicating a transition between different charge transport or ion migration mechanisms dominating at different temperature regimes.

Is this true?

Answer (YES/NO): NO